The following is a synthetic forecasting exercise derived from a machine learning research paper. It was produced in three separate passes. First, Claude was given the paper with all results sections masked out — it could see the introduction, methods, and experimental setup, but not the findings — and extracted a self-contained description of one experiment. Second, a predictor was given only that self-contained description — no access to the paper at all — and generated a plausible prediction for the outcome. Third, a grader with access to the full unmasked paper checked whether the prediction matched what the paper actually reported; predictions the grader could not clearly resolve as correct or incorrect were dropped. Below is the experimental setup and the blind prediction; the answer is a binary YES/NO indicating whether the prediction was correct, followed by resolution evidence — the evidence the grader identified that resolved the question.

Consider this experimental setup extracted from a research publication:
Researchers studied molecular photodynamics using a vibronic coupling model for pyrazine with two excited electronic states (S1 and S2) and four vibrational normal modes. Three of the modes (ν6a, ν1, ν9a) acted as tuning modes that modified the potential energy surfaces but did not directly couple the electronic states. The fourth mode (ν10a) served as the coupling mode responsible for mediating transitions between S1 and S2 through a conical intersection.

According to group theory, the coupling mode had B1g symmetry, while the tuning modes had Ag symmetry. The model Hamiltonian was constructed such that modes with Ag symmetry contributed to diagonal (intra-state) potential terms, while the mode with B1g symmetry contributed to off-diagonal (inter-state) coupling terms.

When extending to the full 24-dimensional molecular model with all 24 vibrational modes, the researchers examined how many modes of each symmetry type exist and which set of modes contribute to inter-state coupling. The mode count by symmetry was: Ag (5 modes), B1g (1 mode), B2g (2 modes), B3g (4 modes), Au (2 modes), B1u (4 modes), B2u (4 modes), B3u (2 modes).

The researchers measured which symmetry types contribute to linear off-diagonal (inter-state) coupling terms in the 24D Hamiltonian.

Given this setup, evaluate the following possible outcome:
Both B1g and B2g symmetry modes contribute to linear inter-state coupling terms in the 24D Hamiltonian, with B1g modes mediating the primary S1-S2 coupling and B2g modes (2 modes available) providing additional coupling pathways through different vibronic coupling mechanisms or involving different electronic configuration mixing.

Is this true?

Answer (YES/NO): NO